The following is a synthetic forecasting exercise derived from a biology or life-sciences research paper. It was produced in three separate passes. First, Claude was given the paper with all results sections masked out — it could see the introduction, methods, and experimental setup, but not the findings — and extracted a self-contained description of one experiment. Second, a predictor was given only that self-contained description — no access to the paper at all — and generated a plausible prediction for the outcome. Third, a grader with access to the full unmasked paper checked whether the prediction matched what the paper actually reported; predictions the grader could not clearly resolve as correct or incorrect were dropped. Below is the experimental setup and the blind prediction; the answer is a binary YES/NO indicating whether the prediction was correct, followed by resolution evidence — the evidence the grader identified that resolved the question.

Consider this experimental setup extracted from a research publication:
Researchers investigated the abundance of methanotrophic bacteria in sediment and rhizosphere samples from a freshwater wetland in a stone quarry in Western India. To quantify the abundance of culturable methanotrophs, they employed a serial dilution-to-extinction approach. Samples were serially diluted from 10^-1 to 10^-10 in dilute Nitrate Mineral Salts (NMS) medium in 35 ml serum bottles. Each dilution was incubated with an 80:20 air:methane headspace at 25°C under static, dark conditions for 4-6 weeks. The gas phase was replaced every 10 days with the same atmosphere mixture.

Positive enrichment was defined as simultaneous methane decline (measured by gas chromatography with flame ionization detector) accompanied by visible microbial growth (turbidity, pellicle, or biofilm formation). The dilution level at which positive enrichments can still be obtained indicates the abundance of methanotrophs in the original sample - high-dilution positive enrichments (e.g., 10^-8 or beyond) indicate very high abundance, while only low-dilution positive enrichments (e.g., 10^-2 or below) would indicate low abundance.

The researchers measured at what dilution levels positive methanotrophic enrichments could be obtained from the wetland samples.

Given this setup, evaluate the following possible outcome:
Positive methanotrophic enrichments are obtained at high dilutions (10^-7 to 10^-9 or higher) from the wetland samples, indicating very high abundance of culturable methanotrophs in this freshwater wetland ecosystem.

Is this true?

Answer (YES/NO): YES